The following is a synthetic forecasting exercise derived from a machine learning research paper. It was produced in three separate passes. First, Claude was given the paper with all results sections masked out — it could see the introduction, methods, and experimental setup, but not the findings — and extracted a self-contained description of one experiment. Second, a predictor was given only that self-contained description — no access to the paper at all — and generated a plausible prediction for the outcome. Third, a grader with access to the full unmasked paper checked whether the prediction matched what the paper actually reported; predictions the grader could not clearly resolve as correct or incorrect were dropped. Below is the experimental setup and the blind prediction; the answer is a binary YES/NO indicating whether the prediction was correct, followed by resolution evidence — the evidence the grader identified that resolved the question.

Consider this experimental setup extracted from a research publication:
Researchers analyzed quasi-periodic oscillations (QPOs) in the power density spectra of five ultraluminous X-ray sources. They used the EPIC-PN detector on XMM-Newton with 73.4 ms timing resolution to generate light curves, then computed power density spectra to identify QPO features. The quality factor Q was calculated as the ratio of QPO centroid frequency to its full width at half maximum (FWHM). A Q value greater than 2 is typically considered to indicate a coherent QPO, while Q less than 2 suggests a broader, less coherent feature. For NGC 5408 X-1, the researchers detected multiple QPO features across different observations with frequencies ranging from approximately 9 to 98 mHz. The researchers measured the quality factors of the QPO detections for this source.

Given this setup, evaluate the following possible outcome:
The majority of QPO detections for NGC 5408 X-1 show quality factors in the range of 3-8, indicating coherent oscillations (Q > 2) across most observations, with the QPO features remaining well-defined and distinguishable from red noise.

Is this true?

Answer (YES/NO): NO